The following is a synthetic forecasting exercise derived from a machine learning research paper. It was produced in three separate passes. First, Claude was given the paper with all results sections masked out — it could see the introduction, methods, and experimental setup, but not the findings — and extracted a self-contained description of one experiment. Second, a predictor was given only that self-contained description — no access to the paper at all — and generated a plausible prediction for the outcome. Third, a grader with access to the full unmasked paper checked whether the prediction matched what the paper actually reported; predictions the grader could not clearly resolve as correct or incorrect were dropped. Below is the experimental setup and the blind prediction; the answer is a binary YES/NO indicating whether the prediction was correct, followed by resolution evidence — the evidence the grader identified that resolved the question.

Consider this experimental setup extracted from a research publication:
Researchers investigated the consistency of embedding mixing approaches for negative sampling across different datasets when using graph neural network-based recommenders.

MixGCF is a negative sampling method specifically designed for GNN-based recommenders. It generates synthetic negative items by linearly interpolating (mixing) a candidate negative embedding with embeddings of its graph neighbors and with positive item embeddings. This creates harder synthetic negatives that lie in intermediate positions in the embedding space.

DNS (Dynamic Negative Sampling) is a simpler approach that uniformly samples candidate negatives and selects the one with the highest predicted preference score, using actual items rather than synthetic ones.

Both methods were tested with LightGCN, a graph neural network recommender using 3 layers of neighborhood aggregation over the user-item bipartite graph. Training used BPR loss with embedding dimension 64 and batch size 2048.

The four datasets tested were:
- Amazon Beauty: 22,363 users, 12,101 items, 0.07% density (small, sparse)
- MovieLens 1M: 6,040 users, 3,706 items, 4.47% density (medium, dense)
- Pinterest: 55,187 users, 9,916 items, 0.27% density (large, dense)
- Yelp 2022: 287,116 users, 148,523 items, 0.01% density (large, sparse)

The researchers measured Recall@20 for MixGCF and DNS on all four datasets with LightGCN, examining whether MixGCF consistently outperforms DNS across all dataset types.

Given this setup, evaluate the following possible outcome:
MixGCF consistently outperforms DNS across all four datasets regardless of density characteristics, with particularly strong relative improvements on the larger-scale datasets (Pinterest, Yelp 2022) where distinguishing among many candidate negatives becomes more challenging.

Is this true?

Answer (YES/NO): NO